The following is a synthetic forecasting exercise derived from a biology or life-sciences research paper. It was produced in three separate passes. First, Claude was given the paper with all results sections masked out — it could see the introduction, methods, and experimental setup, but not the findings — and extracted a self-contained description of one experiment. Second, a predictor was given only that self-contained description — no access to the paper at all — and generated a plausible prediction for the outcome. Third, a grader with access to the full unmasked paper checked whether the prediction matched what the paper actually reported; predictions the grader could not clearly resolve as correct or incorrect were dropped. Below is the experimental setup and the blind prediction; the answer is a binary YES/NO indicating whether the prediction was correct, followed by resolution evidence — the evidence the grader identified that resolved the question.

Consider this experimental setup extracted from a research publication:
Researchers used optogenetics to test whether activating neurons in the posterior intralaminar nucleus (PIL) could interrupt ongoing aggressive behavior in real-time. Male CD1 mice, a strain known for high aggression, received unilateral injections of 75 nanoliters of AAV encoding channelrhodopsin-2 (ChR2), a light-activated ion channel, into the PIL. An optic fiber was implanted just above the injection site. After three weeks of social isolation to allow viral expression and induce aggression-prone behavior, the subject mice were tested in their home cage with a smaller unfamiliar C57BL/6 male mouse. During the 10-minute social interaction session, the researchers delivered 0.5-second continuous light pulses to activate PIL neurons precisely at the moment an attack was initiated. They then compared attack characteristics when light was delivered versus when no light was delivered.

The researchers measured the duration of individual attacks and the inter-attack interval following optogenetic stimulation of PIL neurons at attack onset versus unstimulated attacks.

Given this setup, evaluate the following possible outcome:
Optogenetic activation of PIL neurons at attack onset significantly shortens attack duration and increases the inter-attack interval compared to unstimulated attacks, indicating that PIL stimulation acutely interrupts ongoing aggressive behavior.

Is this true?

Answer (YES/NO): YES